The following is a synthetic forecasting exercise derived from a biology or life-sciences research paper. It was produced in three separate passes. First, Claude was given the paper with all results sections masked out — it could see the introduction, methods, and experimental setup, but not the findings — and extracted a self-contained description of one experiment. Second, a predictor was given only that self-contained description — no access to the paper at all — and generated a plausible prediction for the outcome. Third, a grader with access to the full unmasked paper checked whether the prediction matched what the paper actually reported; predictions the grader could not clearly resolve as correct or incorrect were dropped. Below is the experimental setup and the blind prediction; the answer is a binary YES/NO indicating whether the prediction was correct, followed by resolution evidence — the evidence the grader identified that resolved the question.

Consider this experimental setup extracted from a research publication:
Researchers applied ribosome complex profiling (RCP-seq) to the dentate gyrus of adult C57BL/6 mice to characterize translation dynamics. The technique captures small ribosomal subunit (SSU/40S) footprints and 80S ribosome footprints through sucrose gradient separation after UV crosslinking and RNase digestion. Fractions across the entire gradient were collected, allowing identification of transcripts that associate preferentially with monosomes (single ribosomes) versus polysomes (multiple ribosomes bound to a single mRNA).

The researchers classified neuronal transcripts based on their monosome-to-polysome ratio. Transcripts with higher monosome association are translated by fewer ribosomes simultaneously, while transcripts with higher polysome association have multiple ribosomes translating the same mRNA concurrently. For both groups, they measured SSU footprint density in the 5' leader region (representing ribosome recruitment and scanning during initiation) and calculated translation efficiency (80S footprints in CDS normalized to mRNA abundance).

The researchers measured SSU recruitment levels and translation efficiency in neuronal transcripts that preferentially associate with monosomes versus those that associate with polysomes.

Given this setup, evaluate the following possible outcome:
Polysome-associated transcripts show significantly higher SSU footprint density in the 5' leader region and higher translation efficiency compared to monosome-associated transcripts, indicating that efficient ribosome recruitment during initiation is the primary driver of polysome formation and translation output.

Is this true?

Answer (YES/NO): NO